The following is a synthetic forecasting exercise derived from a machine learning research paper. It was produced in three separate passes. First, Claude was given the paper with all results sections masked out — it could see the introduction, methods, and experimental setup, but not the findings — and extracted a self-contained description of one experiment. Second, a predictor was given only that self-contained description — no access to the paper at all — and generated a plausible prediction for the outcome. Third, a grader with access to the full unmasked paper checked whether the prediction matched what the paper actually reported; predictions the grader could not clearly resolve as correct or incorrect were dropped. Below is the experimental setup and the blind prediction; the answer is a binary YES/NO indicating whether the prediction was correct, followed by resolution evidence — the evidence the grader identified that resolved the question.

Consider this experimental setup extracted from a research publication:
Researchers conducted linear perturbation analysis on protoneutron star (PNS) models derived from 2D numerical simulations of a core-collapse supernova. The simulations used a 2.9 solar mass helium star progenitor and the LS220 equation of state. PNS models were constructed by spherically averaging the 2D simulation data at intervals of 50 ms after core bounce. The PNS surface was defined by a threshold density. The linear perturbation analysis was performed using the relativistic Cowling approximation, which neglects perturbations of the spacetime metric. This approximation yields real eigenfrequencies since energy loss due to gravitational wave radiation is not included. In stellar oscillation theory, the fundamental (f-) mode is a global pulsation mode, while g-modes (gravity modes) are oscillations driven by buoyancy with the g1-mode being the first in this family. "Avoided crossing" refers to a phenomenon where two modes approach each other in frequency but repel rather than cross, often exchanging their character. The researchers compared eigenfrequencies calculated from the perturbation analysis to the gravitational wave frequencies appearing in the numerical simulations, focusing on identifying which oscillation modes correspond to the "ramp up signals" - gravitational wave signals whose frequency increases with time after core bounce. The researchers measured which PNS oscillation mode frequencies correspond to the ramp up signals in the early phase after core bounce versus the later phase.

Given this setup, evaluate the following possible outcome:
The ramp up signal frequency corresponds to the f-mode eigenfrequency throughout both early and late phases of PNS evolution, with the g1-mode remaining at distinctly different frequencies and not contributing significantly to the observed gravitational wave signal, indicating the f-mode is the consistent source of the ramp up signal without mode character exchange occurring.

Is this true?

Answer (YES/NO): NO